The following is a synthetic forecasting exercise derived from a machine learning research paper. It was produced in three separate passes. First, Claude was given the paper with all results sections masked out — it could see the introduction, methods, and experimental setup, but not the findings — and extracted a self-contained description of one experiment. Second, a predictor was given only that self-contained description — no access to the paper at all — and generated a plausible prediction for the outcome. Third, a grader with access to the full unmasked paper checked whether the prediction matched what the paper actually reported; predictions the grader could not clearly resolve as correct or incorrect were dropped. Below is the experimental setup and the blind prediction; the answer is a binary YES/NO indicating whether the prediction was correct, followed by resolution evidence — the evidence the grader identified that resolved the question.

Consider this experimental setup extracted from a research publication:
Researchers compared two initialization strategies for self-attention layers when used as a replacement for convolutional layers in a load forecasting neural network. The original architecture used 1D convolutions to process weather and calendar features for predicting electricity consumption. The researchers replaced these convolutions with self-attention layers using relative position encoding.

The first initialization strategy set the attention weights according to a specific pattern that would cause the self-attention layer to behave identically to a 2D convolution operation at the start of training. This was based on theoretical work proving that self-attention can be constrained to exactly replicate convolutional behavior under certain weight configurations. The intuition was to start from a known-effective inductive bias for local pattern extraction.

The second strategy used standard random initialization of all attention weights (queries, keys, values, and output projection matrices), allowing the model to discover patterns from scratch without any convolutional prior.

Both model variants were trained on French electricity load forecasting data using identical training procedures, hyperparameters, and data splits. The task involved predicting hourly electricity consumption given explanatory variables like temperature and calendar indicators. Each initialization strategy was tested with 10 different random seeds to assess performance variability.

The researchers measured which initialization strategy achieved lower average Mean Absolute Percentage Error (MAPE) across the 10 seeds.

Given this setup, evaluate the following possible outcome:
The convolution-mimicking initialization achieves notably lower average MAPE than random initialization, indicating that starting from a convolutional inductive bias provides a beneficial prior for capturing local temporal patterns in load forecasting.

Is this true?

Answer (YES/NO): NO